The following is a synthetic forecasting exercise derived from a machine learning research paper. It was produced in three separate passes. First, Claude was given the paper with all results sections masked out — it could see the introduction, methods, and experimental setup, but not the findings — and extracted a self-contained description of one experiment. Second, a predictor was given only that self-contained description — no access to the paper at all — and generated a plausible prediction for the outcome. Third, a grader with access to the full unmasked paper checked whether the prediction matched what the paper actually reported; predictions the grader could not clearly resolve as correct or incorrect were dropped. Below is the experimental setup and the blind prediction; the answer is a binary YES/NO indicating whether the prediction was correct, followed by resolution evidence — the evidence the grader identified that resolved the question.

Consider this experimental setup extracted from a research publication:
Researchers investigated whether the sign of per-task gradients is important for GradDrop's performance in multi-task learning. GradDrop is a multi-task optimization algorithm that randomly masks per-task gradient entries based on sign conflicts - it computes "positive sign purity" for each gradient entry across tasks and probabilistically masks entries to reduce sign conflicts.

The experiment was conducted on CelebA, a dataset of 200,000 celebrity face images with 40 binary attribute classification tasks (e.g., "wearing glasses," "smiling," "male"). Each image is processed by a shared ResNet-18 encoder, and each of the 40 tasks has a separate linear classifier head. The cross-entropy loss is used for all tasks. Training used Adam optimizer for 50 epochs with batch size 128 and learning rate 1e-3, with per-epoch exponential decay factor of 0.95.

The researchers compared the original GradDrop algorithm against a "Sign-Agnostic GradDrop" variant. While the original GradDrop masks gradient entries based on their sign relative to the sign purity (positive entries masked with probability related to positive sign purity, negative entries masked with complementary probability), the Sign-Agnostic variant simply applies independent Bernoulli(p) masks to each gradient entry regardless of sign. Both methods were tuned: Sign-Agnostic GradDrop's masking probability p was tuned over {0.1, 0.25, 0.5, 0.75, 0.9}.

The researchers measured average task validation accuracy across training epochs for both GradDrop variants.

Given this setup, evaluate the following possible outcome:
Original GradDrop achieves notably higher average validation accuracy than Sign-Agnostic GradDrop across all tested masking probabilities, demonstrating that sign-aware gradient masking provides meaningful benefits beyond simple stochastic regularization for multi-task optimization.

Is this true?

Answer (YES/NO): NO